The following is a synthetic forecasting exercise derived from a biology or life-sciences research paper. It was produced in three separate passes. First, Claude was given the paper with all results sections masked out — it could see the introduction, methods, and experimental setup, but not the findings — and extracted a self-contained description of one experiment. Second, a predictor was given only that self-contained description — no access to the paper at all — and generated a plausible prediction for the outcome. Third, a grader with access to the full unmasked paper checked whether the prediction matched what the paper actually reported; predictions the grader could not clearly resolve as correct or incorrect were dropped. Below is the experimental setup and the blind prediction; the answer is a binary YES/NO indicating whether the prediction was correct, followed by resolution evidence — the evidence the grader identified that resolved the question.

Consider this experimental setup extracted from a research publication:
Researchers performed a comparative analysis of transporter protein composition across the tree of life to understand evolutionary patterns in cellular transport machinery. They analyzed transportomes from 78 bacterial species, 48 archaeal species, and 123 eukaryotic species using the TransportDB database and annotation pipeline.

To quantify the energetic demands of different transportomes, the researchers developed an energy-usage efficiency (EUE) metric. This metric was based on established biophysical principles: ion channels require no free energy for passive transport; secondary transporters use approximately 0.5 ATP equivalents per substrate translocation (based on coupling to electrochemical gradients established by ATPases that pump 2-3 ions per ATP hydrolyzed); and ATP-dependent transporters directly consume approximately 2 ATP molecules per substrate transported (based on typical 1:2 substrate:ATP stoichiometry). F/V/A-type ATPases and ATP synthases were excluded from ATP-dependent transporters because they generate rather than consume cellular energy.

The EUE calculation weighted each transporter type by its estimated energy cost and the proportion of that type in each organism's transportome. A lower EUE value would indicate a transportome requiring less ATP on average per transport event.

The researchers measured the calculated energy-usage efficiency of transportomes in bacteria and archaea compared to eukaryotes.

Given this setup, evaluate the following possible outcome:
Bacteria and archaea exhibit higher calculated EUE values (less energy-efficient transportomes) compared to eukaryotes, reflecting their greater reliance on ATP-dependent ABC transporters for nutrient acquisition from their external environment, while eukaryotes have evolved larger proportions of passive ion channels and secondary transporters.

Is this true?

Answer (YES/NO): YES